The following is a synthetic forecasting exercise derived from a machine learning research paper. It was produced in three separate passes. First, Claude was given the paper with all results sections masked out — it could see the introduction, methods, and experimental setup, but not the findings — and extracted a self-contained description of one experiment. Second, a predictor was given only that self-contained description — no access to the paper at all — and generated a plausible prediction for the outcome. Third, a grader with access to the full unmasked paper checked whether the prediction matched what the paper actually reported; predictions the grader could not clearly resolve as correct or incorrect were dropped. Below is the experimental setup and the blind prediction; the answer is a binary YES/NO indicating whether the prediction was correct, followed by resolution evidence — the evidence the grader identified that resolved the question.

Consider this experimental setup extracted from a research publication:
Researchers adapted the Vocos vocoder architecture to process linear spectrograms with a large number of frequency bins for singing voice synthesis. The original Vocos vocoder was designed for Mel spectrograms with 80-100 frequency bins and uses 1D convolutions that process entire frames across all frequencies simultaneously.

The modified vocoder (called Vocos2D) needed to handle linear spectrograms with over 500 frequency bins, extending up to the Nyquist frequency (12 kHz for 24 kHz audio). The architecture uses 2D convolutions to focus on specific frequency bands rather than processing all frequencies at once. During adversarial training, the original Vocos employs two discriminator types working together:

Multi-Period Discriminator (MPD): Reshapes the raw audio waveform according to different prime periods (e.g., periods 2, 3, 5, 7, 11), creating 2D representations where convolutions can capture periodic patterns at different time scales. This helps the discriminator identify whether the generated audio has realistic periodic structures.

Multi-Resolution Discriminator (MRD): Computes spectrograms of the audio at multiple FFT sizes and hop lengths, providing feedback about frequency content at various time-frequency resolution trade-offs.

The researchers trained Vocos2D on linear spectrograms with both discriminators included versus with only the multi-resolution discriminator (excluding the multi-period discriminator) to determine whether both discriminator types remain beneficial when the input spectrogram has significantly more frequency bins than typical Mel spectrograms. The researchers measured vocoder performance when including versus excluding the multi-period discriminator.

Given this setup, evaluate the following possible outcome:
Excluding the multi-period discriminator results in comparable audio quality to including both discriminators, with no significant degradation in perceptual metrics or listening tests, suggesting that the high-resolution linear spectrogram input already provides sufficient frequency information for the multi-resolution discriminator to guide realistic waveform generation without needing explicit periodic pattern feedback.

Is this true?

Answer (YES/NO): NO